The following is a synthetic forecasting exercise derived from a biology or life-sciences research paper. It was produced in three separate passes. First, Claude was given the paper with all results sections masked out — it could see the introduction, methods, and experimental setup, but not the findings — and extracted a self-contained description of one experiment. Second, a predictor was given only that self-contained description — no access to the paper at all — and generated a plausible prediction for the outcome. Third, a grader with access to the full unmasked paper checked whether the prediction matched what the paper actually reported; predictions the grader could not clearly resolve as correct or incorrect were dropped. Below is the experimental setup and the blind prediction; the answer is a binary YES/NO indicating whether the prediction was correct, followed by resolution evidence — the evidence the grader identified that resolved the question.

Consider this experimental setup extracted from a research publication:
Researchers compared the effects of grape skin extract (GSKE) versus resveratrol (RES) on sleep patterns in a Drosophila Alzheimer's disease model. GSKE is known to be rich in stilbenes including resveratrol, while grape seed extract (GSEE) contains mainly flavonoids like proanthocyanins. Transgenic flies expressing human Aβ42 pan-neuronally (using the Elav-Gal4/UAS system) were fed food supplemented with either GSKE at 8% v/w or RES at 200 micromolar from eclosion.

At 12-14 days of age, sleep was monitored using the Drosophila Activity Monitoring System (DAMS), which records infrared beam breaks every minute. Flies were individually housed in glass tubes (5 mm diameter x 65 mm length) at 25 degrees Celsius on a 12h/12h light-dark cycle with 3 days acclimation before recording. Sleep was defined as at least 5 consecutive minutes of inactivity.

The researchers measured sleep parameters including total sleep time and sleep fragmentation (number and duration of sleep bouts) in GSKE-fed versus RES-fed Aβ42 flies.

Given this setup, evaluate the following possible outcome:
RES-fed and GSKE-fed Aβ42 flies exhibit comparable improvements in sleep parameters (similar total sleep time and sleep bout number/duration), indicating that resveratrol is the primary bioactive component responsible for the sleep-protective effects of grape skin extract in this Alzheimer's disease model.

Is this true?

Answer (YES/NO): NO